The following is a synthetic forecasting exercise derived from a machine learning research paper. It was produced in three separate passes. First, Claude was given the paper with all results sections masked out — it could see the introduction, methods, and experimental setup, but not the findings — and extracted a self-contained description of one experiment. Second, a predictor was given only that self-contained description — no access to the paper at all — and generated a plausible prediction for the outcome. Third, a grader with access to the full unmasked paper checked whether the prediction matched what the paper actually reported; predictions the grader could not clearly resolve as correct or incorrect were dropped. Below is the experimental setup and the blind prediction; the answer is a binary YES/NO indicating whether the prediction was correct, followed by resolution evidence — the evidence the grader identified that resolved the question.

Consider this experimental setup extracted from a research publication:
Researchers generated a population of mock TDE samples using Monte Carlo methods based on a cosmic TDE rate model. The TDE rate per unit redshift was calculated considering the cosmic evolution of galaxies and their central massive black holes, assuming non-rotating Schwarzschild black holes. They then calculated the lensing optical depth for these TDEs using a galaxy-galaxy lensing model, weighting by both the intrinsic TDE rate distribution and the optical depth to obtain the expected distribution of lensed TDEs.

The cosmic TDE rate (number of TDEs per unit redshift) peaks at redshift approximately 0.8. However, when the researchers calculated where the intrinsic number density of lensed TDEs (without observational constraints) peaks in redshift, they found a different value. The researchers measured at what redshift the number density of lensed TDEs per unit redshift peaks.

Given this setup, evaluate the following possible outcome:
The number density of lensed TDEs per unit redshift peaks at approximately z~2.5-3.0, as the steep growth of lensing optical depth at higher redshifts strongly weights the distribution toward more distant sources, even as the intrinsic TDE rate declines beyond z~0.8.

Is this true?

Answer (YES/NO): YES